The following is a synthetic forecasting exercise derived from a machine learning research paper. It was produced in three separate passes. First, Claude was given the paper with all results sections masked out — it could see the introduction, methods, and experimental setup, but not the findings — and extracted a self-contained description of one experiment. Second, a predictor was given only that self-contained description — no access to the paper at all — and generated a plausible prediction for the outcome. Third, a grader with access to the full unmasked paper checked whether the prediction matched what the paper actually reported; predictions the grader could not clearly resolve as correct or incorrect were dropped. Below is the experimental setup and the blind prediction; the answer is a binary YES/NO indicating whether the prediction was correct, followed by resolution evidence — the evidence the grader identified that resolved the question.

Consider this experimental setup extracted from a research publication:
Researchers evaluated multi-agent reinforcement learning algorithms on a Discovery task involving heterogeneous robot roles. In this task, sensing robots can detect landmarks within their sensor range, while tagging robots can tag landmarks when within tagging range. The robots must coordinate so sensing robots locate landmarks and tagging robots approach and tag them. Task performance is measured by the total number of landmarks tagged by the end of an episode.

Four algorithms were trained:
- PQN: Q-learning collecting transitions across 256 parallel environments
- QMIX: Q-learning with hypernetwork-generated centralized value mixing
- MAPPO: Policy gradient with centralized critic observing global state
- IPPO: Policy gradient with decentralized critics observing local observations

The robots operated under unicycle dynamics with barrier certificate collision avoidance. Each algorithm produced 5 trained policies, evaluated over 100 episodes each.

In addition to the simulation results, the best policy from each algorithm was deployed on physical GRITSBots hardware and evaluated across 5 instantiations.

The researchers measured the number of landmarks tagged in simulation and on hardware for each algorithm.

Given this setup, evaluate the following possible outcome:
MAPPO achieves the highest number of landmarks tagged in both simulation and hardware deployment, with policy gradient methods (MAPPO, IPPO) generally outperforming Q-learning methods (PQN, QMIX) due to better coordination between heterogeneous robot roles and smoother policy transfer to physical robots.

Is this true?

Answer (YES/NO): NO